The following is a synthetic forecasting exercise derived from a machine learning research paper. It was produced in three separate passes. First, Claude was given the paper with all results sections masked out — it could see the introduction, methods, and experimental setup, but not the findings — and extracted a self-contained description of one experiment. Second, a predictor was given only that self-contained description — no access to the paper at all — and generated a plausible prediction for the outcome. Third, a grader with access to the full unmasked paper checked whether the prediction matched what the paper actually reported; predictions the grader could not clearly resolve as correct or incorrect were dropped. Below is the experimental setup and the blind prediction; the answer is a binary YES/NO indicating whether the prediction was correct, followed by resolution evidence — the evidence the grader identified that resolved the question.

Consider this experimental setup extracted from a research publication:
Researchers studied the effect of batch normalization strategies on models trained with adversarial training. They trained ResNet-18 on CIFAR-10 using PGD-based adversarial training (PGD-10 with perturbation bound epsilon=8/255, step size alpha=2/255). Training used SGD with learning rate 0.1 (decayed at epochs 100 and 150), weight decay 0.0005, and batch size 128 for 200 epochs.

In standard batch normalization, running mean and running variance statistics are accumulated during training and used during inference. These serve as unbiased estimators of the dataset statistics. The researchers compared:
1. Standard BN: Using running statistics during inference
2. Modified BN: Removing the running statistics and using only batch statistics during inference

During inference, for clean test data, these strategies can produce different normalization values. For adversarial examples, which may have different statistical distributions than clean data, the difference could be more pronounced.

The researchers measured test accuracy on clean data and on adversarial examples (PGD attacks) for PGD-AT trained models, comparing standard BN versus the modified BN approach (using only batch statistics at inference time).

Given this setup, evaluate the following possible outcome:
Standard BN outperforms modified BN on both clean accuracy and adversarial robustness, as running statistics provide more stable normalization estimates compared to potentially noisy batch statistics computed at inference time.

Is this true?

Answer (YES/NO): NO